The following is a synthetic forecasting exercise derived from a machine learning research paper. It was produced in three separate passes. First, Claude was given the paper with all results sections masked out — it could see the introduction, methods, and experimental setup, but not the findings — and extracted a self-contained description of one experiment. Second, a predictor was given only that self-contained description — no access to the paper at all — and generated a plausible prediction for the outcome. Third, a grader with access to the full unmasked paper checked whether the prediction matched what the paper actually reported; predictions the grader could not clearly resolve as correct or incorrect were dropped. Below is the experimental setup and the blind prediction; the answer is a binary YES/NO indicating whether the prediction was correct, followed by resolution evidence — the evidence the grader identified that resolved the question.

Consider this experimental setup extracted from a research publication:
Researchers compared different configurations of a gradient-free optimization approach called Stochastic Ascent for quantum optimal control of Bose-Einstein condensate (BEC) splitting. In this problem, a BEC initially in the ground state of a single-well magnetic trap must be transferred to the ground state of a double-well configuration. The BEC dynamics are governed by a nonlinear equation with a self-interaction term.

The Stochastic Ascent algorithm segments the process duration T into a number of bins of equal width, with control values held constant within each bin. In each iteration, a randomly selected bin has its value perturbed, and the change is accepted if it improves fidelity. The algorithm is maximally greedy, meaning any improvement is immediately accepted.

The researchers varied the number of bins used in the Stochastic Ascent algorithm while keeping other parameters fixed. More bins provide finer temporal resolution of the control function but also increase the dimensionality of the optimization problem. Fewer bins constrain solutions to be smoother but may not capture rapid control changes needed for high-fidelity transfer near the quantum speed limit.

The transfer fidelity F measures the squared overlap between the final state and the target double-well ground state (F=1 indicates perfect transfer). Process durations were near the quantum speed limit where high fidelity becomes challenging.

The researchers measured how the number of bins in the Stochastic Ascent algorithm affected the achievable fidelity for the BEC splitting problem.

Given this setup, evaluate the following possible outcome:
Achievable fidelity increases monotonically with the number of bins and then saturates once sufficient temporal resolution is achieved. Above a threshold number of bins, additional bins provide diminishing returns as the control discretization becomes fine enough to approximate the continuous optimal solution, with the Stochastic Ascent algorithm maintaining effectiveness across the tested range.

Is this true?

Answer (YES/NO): NO